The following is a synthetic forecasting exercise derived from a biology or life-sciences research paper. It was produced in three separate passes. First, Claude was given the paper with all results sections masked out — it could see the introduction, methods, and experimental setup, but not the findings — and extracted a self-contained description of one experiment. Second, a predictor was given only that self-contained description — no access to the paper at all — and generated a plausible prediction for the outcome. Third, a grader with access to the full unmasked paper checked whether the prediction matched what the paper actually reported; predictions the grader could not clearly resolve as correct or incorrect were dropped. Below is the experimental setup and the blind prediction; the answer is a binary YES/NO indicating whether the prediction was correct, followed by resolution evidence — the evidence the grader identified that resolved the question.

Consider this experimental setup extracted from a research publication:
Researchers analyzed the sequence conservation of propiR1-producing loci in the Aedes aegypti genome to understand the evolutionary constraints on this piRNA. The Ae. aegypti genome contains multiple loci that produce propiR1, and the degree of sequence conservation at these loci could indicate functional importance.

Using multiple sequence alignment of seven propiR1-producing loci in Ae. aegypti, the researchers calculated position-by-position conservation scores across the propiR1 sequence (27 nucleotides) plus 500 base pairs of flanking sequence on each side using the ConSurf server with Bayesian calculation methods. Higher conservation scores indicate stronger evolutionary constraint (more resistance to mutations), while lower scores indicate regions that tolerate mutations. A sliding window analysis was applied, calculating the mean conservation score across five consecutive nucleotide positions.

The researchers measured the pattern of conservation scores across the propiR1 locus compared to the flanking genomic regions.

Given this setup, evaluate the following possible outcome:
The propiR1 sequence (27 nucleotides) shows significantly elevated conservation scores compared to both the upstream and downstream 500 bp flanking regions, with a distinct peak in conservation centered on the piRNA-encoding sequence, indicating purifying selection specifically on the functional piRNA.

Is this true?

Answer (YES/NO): NO